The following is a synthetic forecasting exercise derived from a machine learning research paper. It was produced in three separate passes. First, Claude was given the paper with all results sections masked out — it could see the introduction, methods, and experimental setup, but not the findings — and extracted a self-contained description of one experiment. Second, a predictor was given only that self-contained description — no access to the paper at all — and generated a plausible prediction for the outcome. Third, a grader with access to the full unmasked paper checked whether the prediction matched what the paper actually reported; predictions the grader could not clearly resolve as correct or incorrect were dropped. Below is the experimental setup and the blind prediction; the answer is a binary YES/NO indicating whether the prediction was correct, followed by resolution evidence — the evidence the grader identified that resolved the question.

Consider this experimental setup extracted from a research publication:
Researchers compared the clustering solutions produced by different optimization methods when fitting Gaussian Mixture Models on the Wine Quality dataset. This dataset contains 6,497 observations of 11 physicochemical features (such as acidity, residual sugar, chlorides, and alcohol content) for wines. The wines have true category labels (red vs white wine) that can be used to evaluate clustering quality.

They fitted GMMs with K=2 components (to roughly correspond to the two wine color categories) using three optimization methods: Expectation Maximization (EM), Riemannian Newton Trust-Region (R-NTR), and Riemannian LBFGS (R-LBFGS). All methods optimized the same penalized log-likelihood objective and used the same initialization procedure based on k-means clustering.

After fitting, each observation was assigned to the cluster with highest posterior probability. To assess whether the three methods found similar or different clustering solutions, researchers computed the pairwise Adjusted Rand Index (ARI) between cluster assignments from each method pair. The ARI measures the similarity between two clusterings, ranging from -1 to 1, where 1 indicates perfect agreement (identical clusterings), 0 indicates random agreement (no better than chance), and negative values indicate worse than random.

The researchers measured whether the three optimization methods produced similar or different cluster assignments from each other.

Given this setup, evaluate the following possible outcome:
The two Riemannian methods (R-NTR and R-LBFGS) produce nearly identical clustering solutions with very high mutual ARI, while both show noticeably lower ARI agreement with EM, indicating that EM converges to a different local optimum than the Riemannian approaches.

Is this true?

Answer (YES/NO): NO